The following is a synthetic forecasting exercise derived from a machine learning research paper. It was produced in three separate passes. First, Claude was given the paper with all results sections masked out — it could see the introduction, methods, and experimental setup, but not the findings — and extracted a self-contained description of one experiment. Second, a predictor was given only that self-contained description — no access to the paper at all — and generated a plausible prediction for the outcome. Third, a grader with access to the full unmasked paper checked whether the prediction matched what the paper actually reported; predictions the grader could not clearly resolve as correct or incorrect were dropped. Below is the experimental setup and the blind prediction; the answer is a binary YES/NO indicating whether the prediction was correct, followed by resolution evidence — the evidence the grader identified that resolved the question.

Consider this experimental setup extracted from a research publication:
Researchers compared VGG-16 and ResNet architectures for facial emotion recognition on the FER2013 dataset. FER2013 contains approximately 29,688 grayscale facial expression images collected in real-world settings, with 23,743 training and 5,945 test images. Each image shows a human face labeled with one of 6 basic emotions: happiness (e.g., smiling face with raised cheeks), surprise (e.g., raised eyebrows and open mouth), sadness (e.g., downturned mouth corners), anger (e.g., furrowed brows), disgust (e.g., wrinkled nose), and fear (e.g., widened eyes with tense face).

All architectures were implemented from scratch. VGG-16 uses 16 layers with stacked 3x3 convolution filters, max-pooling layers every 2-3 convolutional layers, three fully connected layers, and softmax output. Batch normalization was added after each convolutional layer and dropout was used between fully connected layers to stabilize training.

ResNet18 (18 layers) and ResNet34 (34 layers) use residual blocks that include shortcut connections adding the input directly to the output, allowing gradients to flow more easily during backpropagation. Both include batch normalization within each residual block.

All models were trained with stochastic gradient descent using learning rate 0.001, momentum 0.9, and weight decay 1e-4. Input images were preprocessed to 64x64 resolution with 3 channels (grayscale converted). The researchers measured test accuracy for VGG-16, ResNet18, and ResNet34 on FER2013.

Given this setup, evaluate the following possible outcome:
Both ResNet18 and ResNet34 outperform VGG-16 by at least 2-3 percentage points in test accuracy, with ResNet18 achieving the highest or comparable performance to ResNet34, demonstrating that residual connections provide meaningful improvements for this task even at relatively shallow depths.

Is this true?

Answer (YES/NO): NO